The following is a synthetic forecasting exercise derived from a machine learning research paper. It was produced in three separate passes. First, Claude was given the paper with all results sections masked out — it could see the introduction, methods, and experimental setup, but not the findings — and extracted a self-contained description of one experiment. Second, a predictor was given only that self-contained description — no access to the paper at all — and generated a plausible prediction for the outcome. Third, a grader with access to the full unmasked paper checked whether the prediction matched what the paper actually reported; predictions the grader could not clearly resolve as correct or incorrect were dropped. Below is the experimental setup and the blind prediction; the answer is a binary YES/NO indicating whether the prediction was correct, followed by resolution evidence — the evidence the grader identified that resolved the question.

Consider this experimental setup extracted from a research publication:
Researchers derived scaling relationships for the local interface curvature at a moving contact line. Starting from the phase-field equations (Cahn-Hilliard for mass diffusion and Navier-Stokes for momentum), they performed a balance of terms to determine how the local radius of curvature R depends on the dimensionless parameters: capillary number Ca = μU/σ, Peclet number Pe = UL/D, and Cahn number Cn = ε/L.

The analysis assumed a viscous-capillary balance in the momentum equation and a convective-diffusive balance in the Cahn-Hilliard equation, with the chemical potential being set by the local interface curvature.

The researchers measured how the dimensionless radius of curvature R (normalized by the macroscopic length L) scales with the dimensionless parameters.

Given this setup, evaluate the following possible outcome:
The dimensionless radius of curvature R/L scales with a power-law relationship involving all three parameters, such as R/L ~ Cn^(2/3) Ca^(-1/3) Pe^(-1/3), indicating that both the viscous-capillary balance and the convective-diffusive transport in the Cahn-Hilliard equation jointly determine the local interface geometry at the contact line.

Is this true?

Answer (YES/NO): NO